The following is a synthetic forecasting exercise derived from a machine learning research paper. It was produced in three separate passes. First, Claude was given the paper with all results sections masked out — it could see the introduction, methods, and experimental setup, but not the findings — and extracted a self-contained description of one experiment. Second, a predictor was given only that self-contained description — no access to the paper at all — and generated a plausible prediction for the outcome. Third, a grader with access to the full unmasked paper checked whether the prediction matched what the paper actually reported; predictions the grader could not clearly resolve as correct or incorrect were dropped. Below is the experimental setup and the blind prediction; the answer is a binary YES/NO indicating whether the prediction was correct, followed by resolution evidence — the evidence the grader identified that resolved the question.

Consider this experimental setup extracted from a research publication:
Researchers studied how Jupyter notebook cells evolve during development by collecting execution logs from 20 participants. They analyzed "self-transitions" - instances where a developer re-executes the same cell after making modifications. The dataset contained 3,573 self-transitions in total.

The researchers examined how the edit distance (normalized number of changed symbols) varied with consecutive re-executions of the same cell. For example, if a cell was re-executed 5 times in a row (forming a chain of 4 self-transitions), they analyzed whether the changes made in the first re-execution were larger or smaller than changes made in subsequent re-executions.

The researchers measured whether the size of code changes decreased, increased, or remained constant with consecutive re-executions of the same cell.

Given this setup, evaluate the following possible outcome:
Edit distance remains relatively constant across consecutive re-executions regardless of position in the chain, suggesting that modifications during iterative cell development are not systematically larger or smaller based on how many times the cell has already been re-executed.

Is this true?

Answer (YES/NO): NO